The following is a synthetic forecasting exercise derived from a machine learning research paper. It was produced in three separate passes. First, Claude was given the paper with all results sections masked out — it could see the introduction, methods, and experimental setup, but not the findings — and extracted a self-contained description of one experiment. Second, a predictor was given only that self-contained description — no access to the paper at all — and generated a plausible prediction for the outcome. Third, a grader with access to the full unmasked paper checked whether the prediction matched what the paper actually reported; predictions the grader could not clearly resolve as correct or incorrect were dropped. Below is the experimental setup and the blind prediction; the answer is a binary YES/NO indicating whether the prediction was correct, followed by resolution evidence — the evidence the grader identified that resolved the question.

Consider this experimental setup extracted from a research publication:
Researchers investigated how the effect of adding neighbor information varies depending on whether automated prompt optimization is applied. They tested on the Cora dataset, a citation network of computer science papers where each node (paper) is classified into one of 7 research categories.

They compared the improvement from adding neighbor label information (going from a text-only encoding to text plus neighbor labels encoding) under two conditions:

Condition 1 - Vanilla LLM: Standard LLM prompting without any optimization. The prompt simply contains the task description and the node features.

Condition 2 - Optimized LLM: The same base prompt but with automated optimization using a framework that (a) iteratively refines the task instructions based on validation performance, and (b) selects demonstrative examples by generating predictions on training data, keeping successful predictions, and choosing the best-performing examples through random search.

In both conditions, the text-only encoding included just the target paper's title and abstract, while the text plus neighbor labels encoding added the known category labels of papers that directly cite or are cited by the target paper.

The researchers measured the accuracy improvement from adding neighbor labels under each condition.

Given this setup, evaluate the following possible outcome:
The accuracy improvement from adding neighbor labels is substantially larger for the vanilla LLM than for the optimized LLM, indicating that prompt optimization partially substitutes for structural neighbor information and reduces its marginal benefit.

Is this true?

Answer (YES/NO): NO